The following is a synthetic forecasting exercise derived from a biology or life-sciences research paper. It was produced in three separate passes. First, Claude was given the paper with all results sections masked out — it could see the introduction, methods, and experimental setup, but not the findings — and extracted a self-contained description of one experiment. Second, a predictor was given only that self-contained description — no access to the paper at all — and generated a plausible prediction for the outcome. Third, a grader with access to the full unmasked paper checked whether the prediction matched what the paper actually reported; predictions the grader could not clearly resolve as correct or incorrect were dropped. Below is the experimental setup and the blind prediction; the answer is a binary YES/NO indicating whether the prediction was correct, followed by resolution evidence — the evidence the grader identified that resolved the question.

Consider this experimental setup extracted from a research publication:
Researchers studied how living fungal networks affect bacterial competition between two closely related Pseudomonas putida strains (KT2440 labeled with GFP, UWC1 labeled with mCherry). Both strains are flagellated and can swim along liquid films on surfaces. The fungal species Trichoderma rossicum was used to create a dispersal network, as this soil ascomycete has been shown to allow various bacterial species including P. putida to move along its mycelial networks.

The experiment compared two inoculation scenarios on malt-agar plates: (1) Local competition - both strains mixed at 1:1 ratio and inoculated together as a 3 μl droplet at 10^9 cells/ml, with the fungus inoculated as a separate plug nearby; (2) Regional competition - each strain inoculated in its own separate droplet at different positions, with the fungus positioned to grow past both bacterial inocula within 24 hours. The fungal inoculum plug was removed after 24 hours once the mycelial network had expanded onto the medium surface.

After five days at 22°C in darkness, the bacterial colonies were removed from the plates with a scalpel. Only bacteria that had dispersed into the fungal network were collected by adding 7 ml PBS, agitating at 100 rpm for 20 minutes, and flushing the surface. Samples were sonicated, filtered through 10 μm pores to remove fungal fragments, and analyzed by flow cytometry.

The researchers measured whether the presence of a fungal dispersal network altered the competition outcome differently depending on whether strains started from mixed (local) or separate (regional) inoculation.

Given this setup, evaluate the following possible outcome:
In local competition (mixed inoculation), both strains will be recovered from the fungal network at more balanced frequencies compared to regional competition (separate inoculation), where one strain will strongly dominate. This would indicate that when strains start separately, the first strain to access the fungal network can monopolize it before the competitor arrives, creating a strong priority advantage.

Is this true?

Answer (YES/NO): NO